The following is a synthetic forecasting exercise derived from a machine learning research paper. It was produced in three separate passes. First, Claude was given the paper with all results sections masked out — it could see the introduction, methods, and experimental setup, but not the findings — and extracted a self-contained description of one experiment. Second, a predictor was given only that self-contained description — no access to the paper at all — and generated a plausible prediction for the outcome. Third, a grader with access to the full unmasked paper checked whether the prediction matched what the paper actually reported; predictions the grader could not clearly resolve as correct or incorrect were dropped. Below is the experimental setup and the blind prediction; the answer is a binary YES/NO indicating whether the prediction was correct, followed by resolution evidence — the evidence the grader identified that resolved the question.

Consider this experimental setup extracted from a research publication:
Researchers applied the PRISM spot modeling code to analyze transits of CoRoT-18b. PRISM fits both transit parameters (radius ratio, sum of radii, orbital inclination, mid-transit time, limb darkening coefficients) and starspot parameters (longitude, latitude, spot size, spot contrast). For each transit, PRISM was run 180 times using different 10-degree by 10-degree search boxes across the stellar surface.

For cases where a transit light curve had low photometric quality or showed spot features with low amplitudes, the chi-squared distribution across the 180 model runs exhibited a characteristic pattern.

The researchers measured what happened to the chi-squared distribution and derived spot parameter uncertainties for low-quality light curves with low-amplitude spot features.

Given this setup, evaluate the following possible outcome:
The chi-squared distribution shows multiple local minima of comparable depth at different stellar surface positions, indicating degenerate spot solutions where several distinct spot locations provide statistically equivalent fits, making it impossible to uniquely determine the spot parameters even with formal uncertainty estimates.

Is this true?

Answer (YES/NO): NO